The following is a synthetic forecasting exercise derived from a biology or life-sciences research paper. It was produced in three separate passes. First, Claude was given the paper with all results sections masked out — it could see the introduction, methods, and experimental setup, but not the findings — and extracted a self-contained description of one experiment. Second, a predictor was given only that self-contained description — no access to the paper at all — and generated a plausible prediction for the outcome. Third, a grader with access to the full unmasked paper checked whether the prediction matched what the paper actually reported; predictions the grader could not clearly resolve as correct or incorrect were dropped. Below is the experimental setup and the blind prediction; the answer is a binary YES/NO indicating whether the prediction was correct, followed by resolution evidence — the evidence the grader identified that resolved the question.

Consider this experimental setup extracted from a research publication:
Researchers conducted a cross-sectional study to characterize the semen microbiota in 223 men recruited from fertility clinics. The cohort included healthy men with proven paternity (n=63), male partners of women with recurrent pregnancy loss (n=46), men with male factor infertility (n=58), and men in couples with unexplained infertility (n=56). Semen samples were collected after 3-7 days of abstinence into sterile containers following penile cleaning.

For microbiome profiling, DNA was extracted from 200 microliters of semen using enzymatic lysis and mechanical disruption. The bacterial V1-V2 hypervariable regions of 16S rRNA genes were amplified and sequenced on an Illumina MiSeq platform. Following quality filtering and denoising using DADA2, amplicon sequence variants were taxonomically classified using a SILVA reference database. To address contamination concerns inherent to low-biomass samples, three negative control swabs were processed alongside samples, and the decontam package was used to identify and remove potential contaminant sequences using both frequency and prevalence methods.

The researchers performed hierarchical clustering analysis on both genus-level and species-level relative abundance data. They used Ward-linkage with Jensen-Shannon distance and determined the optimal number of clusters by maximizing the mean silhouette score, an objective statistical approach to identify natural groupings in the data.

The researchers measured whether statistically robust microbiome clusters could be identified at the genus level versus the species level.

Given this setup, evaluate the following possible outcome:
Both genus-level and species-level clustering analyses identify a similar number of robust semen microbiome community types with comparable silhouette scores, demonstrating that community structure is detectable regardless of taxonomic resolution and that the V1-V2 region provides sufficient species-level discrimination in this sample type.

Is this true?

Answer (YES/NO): NO